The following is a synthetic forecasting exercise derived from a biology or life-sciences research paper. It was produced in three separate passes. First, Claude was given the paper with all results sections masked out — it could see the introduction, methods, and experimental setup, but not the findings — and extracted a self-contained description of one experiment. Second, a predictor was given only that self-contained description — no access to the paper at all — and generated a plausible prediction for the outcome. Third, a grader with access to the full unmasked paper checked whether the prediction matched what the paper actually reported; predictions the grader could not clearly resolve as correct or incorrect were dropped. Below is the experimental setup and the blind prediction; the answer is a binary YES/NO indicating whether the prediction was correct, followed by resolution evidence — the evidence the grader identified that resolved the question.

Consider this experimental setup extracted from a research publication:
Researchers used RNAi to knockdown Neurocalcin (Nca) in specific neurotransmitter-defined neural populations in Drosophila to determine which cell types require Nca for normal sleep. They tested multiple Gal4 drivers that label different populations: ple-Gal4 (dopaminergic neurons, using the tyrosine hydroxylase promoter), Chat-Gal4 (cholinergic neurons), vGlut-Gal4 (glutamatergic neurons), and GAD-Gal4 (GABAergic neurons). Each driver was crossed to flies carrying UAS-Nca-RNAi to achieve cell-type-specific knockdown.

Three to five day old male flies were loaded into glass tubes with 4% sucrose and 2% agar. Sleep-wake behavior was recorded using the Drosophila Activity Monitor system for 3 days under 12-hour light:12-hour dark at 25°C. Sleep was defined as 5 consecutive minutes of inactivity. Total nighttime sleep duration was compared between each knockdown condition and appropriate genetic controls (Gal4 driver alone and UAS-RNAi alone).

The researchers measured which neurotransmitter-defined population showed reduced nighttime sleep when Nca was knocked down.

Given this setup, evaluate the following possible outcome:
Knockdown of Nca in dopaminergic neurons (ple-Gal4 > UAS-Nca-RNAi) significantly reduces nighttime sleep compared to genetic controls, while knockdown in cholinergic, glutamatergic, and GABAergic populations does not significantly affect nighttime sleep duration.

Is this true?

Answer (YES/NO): NO